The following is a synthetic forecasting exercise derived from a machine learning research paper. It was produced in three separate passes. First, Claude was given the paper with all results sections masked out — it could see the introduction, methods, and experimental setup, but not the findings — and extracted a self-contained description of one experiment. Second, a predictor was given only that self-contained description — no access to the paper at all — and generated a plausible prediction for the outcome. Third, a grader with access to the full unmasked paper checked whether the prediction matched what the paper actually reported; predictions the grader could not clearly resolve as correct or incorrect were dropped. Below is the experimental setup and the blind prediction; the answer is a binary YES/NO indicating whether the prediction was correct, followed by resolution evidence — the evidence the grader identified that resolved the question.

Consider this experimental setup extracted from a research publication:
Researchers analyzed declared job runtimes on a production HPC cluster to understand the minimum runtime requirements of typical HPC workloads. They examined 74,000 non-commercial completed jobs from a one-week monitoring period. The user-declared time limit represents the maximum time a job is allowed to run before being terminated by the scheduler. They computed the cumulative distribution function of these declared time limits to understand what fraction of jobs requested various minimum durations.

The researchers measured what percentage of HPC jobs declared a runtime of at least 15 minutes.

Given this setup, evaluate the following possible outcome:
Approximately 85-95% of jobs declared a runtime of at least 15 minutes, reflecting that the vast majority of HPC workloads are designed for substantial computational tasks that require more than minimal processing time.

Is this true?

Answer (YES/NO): YES